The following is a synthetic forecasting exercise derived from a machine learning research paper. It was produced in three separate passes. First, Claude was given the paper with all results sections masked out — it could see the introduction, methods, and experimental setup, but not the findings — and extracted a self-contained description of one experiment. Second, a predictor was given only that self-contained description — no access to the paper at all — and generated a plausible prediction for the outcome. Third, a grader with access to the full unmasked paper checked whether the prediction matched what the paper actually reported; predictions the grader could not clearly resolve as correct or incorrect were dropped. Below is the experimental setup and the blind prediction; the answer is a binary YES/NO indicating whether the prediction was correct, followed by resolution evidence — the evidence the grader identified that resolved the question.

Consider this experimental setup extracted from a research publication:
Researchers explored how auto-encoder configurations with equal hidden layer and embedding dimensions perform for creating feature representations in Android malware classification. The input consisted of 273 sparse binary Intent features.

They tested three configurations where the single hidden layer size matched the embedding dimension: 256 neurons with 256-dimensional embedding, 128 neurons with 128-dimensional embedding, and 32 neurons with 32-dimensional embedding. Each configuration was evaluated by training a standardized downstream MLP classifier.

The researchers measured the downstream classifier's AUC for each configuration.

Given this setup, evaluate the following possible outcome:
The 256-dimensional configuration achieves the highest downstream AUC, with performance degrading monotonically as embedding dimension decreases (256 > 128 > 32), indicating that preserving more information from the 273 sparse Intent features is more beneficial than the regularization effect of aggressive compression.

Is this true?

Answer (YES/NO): NO